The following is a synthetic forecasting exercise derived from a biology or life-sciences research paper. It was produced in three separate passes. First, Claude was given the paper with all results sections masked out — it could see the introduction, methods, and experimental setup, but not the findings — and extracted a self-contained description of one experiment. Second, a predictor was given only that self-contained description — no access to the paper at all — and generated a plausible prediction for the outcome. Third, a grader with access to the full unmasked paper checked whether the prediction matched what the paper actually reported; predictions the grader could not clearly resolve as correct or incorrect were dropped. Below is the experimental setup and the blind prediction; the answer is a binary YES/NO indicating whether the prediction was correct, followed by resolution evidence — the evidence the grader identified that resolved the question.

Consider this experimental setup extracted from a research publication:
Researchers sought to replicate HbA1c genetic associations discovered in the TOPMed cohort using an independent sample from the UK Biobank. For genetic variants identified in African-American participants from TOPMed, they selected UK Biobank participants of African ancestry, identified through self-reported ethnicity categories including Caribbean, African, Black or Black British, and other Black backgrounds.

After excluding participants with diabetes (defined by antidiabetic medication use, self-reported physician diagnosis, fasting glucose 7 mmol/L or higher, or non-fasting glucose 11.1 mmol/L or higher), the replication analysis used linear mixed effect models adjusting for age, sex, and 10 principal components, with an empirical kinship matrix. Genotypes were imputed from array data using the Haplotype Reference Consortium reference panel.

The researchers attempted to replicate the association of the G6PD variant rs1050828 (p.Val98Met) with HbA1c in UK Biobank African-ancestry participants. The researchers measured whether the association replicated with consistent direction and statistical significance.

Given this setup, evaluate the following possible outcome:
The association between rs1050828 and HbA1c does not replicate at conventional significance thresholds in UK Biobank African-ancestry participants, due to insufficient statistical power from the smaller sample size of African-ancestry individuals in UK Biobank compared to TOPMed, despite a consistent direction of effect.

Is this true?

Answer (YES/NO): NO